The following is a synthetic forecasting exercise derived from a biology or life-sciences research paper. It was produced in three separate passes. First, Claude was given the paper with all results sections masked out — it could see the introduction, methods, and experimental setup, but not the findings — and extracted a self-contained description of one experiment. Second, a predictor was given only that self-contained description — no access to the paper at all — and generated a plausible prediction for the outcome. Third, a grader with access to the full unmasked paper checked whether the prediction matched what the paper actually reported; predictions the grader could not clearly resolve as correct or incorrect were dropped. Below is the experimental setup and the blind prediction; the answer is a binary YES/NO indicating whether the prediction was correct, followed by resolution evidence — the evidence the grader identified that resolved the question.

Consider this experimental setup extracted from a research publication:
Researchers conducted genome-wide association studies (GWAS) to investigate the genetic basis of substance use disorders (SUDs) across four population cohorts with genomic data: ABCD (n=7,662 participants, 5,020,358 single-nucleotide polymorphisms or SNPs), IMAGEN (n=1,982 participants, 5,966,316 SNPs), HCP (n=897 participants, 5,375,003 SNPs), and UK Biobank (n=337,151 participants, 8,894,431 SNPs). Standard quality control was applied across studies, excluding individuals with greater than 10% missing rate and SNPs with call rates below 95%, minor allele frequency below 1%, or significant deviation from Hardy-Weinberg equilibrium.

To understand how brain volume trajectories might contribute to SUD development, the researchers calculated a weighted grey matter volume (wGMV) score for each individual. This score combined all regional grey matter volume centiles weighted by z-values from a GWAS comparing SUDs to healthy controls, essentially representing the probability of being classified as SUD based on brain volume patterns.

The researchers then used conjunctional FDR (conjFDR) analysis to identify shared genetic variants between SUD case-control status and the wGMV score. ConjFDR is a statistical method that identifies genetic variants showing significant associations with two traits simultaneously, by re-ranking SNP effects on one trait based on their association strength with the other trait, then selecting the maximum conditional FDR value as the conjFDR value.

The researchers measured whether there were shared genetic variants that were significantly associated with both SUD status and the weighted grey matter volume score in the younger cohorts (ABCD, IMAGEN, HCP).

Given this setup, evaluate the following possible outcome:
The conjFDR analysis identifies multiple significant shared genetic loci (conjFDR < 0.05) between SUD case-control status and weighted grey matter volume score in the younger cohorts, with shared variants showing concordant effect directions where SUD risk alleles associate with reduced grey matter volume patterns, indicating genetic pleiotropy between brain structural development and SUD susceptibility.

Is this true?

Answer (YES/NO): NO